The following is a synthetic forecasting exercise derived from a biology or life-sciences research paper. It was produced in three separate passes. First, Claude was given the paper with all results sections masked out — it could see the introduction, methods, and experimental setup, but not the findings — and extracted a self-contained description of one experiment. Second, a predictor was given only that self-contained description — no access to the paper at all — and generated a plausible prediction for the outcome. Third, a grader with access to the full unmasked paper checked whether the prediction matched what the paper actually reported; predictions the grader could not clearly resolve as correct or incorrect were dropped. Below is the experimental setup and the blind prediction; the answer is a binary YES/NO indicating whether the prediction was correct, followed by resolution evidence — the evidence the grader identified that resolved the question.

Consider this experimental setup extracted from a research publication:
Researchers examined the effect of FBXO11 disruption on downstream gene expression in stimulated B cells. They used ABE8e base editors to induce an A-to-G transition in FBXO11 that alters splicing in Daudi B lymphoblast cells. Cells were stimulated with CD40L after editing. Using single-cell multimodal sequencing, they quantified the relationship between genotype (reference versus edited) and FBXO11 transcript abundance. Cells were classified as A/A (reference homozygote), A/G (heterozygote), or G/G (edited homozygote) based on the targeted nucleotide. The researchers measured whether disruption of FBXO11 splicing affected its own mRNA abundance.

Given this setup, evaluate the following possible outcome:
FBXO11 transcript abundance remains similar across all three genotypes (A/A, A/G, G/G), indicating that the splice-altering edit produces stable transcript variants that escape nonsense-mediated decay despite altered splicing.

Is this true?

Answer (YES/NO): NO